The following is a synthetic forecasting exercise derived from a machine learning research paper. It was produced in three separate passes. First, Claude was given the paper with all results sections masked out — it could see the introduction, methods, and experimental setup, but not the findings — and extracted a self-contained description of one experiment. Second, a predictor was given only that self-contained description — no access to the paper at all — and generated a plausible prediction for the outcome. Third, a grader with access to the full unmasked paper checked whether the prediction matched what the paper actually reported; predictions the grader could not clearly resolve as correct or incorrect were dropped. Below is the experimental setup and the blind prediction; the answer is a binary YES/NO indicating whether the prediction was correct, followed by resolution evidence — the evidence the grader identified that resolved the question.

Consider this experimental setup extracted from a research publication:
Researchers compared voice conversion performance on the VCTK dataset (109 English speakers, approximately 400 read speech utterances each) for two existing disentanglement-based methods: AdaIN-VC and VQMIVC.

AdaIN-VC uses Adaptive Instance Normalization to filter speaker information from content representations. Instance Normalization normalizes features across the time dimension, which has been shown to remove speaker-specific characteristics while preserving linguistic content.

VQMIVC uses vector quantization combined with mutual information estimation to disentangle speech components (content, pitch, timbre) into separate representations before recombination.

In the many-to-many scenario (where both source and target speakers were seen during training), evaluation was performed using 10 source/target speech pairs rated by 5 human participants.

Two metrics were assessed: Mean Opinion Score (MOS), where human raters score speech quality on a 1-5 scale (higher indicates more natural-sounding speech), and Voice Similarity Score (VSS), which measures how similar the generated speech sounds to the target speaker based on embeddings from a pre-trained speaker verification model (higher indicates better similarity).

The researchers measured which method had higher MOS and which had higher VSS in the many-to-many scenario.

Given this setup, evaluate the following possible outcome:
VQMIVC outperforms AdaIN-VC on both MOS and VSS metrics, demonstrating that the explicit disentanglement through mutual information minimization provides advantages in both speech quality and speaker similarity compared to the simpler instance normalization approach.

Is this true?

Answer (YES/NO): YES